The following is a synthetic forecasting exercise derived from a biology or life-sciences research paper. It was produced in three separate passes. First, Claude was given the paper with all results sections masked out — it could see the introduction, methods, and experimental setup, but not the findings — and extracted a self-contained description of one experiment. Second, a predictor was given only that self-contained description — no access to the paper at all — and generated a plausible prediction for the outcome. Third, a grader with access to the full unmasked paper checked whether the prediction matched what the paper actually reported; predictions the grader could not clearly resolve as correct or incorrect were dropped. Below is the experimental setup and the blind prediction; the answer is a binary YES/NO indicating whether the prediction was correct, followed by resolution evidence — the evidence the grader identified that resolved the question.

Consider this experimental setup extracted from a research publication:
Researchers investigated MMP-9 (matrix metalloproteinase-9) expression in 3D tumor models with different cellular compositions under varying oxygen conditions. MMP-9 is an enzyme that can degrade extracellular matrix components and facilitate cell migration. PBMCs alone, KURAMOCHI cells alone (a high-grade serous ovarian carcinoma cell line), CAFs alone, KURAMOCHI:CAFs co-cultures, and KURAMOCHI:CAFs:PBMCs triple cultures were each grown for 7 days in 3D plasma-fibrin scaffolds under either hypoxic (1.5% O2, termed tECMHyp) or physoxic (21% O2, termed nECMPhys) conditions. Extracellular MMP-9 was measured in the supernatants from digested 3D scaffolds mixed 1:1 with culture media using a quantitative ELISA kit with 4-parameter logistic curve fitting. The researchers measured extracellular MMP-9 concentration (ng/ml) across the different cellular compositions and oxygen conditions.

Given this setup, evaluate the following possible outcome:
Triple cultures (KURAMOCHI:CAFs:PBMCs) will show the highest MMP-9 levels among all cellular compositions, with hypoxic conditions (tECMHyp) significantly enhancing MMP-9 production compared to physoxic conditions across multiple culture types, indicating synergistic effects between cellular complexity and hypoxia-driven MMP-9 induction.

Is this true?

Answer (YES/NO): NO